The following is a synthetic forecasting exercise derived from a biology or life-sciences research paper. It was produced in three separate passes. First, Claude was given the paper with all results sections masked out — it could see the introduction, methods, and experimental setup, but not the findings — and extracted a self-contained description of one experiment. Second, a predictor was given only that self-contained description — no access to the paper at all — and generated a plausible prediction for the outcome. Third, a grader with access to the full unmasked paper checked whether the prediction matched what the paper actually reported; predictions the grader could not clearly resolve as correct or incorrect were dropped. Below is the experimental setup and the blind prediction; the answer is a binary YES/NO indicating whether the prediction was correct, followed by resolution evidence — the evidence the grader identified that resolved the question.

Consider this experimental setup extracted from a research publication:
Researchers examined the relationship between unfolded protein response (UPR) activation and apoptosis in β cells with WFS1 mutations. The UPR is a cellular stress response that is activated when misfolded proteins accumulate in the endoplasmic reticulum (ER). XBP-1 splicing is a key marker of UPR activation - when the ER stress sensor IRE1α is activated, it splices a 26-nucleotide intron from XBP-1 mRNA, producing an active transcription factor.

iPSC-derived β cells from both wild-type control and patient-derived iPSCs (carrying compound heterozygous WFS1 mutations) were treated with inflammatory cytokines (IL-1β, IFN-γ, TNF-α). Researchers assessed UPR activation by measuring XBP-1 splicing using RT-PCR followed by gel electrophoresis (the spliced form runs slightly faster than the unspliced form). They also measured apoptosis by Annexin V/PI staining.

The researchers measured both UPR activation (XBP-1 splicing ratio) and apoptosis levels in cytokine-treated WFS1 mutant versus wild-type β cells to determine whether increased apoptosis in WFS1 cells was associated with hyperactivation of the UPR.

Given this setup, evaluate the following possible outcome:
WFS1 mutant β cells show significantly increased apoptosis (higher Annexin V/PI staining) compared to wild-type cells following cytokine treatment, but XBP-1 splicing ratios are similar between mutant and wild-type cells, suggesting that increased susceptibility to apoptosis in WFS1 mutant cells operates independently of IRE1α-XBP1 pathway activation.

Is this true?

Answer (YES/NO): YES